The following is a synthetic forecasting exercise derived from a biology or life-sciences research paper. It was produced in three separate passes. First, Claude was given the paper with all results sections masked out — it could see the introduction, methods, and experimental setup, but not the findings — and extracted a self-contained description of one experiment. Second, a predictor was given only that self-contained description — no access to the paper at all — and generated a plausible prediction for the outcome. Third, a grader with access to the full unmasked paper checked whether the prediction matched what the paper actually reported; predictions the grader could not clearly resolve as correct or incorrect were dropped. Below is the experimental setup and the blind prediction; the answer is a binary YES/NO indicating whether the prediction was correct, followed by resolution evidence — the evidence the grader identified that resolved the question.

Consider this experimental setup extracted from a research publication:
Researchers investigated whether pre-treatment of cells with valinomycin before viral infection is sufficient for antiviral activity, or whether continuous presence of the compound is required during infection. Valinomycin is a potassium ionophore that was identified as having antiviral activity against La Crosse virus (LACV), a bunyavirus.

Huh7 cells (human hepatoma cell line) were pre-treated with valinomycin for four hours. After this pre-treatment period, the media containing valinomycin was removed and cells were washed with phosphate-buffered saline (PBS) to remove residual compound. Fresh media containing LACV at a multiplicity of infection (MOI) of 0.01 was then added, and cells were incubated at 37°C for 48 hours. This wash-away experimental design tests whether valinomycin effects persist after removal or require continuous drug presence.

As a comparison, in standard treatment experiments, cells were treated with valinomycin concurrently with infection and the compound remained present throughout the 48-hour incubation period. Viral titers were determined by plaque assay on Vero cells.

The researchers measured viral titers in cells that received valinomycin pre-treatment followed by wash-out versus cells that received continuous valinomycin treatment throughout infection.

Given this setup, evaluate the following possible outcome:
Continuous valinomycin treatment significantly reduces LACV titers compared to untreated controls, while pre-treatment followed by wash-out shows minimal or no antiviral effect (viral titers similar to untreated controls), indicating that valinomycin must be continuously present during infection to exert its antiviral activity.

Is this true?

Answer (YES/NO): NO